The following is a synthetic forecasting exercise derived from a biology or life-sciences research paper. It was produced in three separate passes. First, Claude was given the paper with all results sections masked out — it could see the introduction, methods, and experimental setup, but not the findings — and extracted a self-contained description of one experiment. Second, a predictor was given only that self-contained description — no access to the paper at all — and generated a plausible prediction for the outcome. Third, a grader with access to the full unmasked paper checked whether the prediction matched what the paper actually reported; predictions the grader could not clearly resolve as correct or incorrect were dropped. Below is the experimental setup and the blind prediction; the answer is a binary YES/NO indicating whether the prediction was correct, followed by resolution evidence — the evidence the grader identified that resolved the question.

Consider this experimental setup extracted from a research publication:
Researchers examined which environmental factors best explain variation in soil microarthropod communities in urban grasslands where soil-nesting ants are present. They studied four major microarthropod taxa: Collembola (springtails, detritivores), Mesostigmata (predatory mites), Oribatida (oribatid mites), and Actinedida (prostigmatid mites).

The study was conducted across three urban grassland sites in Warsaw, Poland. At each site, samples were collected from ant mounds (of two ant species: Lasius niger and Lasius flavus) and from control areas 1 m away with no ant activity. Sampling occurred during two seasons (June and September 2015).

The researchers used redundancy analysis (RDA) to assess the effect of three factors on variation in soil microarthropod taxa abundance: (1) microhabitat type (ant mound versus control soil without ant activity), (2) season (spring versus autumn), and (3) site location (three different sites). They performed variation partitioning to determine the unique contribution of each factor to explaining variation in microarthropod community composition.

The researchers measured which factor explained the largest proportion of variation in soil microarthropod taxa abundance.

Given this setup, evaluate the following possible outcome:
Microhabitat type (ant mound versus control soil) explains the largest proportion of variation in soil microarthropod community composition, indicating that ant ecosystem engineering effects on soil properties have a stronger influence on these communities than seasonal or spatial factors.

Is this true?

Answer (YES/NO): YES